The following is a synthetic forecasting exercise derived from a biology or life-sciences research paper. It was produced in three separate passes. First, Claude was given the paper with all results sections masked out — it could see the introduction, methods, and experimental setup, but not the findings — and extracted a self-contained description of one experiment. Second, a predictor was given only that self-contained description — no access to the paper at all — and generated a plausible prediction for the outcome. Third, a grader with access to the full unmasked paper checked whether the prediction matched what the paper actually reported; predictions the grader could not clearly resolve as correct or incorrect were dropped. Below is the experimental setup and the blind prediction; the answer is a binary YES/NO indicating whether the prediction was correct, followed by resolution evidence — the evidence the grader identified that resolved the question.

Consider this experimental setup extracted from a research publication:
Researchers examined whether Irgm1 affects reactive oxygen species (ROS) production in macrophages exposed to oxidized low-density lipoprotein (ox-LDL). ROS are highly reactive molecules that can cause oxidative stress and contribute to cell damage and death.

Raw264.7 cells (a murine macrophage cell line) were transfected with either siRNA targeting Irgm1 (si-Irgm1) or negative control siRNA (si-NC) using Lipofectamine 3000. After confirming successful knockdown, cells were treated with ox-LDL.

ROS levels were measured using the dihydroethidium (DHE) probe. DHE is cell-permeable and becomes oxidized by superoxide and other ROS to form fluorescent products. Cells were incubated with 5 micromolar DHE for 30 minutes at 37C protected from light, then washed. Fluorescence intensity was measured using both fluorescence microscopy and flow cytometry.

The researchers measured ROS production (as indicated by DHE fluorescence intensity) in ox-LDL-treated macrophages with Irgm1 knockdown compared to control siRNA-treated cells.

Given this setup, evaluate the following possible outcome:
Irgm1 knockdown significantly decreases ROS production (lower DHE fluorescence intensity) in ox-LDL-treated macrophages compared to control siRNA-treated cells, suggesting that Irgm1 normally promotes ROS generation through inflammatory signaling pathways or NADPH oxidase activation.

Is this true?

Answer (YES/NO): YES